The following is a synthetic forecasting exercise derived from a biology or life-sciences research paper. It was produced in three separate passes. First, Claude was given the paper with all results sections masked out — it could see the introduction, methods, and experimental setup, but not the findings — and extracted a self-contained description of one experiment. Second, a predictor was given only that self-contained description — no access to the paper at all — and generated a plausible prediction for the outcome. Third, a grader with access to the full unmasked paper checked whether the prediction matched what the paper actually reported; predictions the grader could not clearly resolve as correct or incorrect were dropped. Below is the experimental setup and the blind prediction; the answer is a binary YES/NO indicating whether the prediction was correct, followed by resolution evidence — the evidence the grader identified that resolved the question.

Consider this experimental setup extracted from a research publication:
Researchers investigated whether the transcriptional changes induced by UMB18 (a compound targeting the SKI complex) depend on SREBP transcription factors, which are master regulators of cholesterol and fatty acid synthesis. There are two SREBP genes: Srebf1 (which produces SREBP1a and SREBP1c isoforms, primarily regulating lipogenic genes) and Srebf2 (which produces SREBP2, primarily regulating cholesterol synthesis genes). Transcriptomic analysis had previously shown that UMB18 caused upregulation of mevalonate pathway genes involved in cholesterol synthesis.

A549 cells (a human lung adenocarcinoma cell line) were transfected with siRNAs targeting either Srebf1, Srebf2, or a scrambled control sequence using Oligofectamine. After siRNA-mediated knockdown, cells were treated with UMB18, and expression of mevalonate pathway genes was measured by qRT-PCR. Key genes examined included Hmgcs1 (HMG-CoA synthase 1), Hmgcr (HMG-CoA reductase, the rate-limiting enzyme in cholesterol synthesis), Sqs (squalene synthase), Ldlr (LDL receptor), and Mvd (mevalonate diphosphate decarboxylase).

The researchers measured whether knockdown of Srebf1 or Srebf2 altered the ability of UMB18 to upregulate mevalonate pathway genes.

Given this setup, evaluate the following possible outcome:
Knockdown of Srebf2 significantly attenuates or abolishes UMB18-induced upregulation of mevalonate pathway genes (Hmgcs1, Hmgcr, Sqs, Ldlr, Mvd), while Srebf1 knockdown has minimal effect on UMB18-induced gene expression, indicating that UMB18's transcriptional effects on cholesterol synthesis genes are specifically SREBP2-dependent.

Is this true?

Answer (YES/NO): NO